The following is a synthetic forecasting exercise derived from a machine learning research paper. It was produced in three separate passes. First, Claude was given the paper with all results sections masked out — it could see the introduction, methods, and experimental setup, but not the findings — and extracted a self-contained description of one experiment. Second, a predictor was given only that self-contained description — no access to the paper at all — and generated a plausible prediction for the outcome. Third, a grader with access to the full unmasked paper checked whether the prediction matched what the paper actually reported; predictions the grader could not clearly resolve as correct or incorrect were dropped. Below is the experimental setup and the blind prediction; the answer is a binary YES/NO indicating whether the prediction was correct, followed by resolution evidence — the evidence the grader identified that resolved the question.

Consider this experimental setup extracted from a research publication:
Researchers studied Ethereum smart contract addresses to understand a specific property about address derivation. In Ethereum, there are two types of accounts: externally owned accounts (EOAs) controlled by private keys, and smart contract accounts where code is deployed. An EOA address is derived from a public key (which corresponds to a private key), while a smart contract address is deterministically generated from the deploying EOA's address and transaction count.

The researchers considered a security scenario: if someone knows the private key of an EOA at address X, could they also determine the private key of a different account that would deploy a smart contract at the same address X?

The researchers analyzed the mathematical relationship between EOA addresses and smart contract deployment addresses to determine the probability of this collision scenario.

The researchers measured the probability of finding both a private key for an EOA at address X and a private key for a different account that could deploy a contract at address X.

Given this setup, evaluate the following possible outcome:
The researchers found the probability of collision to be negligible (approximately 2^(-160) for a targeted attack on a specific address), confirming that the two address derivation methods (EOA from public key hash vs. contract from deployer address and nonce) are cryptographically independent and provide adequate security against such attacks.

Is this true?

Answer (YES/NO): YES